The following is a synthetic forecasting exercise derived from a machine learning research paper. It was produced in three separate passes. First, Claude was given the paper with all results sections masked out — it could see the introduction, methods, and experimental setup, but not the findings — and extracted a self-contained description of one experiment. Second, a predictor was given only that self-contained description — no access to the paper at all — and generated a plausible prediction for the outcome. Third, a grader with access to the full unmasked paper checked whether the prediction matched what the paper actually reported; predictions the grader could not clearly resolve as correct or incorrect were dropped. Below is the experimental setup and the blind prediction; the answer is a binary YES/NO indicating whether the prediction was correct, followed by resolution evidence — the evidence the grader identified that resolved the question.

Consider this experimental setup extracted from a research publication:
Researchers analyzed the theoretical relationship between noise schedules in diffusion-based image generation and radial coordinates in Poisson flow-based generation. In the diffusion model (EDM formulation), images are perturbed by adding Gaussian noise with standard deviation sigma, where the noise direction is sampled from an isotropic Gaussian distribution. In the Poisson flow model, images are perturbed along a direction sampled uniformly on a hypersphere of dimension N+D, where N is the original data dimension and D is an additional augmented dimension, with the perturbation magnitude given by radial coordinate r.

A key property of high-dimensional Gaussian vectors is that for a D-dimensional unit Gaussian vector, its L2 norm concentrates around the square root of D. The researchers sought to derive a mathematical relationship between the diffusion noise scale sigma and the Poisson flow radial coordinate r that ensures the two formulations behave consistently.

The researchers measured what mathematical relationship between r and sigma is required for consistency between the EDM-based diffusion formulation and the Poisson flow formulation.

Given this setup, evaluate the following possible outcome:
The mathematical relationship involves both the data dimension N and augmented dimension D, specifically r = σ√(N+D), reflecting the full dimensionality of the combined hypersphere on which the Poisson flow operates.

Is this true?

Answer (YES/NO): NO